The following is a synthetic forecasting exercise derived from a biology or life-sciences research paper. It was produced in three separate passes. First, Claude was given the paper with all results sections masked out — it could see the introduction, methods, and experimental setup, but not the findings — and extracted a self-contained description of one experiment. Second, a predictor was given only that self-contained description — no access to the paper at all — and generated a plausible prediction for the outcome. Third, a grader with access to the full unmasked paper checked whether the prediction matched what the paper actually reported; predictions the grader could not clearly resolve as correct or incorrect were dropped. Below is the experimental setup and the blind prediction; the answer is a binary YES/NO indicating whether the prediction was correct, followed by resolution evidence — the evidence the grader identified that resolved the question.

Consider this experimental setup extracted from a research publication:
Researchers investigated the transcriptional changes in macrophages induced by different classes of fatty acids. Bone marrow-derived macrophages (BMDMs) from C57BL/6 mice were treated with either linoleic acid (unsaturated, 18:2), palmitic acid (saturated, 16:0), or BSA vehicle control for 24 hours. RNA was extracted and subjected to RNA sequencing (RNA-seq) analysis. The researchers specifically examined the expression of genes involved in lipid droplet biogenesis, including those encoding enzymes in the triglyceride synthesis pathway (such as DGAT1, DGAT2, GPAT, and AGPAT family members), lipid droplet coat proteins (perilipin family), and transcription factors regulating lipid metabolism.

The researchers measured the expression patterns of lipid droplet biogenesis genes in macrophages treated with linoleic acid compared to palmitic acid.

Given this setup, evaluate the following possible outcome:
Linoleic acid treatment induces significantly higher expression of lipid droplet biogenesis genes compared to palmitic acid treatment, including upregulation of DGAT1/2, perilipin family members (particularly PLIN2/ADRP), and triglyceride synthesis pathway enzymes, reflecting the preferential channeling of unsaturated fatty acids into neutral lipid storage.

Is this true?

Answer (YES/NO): NO